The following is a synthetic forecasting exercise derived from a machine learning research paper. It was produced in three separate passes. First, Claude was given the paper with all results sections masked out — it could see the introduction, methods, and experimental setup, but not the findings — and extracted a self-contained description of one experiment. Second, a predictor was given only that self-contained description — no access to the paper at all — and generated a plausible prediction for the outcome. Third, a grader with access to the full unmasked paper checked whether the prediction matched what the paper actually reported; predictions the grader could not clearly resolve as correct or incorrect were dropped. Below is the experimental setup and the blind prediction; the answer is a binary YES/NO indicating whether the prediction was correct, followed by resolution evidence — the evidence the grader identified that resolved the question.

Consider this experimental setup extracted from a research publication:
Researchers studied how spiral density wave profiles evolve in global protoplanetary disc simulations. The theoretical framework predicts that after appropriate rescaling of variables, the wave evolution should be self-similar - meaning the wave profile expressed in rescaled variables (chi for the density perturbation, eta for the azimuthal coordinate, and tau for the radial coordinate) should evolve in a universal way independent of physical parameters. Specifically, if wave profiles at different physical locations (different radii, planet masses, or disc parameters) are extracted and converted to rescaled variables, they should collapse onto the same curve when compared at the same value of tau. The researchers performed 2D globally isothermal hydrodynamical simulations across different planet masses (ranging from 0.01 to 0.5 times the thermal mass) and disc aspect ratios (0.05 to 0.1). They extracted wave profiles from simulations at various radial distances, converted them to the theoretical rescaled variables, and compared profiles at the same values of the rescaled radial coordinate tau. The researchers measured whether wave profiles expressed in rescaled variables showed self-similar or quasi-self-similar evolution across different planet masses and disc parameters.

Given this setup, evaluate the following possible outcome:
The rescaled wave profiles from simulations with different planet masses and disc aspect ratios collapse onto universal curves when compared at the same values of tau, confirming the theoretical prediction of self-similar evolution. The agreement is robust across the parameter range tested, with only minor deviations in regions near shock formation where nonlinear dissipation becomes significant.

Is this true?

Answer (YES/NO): NO